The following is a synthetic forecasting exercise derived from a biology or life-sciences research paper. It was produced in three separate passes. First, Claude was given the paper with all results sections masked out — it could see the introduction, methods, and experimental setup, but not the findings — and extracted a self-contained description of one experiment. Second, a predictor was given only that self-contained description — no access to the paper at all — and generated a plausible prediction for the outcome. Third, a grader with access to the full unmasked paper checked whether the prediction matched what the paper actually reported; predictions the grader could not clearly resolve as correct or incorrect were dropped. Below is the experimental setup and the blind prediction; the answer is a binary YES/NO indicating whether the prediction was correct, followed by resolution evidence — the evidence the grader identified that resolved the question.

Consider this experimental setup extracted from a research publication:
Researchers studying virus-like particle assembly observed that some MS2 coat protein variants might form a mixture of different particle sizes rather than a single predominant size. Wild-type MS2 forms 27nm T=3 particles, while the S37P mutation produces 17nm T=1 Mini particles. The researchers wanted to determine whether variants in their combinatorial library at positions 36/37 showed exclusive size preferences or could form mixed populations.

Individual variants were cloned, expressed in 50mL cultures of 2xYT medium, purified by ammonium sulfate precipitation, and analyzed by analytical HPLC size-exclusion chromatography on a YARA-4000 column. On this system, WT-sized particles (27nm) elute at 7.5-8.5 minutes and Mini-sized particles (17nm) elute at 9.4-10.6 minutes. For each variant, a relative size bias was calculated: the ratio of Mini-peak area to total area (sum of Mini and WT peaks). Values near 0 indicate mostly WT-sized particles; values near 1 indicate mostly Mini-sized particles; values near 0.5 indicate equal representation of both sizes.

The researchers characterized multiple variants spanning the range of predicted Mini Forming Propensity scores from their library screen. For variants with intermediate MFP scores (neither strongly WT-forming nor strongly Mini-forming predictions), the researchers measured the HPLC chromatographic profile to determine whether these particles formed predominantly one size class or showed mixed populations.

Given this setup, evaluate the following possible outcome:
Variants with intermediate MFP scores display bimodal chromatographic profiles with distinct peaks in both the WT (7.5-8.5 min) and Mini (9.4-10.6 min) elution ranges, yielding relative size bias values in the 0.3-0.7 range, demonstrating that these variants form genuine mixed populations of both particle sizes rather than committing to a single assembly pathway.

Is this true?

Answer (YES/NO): NO